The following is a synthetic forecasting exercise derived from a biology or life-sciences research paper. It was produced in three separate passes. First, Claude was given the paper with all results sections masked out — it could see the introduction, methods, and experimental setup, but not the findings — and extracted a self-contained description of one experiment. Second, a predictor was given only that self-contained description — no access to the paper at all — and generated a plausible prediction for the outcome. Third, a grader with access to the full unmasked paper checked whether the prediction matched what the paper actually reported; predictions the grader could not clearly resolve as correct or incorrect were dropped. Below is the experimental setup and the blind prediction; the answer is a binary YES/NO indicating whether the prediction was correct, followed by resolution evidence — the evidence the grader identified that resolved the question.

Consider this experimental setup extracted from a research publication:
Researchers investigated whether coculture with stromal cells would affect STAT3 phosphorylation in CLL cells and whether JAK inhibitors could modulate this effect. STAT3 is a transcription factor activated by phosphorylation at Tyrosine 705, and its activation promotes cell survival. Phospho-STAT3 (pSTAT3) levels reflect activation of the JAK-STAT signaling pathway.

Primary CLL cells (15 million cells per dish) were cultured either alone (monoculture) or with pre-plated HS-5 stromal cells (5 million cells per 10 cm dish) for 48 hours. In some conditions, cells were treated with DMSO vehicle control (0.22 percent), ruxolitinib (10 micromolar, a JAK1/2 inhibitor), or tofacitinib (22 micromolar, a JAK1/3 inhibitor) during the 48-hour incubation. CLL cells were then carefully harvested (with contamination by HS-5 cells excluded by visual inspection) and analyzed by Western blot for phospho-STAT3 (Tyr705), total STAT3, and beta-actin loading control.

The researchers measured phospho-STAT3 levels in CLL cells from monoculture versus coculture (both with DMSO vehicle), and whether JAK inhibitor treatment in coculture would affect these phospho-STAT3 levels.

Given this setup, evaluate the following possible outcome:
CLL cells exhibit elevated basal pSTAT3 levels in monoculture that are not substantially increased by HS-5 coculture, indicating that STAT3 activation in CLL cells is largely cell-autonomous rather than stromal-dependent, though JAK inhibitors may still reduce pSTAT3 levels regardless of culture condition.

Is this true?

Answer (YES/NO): NO